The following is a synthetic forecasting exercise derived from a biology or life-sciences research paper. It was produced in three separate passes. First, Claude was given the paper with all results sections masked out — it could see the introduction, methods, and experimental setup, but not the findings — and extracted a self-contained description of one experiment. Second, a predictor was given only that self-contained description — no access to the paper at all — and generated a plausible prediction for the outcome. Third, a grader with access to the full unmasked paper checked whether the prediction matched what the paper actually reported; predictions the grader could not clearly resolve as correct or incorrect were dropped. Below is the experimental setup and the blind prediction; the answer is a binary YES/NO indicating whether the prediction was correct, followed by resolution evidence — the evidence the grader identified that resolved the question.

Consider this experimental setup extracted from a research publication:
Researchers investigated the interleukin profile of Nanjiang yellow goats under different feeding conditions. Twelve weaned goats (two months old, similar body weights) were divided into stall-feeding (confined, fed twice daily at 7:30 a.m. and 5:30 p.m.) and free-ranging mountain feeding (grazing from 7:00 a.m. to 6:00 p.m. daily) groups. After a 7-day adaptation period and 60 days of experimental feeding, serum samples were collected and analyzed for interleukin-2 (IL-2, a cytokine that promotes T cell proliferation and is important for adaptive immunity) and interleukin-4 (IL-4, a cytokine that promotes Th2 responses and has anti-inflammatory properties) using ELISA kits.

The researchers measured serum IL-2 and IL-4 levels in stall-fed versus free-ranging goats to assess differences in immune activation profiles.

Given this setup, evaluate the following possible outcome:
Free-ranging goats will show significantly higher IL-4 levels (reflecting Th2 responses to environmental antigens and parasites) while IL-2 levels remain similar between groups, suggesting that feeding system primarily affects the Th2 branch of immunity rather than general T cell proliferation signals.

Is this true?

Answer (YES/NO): NO